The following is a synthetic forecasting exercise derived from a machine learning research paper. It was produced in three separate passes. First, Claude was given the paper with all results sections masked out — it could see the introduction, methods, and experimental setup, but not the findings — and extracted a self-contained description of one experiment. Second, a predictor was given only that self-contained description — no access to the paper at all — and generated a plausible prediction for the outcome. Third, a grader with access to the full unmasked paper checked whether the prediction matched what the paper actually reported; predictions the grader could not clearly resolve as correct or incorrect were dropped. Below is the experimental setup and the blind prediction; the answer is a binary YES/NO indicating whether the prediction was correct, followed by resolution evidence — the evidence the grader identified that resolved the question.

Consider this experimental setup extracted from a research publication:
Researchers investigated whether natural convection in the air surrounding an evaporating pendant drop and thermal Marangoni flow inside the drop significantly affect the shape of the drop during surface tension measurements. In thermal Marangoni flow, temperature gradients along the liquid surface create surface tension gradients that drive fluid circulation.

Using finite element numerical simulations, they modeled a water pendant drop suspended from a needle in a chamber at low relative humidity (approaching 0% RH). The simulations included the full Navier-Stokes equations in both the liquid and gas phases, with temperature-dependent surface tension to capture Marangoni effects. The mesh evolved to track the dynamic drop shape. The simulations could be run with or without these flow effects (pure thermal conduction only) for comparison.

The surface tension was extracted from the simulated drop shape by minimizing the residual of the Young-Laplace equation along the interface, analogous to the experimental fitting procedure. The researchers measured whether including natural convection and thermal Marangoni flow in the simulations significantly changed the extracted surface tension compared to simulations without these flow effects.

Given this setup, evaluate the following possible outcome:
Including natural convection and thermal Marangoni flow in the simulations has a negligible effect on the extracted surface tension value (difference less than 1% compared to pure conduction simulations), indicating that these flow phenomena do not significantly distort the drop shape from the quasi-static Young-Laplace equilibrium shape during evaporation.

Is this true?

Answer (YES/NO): YES